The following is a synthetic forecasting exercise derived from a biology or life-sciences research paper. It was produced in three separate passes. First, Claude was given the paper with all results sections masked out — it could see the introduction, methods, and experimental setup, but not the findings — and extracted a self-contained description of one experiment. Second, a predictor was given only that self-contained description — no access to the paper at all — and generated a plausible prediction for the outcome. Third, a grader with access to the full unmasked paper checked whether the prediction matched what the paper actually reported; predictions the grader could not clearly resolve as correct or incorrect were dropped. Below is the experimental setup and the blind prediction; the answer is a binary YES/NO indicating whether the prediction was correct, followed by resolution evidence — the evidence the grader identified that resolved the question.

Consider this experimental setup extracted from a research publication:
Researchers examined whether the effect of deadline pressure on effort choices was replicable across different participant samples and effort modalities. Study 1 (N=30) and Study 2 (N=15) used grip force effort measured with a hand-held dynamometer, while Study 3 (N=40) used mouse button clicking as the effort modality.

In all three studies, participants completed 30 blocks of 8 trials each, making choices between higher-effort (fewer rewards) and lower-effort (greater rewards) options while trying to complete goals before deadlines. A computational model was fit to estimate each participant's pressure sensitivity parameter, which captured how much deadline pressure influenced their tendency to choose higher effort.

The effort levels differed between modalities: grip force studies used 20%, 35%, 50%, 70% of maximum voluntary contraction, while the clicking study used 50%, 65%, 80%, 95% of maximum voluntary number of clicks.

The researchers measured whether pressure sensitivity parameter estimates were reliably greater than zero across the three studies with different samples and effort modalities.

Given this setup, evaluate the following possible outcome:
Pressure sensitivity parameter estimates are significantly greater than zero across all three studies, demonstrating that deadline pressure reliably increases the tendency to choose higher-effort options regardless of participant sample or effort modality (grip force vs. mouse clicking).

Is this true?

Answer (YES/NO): YES